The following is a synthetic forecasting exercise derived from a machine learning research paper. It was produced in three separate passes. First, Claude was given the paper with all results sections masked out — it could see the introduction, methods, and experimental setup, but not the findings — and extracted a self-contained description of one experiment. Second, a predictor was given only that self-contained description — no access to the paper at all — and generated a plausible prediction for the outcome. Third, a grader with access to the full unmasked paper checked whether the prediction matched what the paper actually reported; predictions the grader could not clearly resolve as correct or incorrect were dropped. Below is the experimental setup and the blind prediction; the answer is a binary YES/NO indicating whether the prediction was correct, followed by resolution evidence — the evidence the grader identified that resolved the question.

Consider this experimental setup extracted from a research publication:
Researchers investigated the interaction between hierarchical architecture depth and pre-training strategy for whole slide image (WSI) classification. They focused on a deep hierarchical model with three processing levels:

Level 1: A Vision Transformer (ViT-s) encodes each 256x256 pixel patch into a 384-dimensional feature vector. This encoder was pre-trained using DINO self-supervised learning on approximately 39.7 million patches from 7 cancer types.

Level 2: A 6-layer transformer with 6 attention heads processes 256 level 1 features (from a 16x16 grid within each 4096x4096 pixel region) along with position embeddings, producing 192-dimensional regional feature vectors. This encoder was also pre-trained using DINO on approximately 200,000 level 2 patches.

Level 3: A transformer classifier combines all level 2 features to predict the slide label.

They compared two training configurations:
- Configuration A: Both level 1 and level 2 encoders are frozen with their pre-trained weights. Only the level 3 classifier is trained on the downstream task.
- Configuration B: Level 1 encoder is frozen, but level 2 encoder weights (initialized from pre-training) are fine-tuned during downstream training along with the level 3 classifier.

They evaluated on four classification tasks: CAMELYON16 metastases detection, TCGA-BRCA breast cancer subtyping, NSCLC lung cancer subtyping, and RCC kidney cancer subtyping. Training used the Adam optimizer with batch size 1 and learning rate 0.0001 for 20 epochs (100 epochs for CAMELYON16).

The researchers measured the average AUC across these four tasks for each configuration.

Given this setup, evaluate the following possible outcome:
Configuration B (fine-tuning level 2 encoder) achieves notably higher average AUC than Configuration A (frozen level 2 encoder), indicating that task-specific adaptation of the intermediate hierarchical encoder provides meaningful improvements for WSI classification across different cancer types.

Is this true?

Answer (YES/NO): YES